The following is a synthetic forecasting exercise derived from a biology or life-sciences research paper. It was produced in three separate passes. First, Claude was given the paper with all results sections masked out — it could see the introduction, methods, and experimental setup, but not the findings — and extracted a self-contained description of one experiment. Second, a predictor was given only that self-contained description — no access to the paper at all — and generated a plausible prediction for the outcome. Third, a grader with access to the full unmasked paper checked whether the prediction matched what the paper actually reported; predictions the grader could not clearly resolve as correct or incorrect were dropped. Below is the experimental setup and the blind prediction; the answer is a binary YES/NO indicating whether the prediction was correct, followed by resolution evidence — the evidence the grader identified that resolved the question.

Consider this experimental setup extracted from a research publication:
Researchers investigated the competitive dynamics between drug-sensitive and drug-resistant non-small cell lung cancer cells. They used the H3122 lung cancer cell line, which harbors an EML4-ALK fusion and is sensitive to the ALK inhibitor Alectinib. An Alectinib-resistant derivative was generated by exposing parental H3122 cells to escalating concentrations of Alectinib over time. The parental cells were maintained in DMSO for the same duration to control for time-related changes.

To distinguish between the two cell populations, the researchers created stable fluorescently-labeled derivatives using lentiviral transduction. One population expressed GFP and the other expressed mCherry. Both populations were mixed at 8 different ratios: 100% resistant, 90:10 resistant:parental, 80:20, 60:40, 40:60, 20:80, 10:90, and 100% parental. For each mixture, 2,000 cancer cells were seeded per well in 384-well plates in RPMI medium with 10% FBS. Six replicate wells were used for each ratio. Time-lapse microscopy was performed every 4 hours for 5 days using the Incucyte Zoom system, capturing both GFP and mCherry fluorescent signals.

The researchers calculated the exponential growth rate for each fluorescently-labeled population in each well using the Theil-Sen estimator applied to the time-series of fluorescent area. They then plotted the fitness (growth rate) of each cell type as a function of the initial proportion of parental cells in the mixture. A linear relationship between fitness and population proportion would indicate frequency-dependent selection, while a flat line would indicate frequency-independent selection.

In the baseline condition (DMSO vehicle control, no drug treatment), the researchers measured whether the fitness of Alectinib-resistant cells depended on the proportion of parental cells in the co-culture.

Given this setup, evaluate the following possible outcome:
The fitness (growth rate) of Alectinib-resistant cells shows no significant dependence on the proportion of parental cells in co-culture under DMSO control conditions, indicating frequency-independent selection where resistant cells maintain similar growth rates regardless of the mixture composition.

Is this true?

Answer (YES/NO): NO